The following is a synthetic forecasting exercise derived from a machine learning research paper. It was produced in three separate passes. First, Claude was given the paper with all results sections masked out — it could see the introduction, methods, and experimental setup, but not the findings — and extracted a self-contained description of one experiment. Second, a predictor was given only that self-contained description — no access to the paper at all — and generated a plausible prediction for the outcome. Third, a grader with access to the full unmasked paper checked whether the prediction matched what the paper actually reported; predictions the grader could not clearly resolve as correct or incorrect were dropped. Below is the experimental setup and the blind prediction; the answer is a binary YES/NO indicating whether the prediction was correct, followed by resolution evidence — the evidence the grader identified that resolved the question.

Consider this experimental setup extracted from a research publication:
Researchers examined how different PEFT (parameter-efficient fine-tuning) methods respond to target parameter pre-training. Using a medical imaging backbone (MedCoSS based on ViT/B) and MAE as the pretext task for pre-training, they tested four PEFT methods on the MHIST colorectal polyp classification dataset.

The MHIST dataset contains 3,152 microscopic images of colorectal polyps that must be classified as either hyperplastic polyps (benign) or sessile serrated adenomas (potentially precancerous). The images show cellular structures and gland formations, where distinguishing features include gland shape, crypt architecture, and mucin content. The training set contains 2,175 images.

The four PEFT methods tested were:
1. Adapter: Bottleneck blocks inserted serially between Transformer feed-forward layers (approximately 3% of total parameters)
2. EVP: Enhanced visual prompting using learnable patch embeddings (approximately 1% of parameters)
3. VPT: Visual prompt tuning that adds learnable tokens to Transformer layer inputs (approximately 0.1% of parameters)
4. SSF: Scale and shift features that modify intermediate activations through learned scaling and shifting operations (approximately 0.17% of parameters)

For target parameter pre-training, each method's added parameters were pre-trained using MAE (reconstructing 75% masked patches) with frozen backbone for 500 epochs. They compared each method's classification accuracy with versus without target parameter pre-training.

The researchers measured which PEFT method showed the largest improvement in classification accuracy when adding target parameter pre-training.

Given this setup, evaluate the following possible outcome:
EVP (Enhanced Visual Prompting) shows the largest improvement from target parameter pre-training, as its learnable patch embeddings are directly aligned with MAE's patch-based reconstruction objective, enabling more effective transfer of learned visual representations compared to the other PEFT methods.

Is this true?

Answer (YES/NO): NO